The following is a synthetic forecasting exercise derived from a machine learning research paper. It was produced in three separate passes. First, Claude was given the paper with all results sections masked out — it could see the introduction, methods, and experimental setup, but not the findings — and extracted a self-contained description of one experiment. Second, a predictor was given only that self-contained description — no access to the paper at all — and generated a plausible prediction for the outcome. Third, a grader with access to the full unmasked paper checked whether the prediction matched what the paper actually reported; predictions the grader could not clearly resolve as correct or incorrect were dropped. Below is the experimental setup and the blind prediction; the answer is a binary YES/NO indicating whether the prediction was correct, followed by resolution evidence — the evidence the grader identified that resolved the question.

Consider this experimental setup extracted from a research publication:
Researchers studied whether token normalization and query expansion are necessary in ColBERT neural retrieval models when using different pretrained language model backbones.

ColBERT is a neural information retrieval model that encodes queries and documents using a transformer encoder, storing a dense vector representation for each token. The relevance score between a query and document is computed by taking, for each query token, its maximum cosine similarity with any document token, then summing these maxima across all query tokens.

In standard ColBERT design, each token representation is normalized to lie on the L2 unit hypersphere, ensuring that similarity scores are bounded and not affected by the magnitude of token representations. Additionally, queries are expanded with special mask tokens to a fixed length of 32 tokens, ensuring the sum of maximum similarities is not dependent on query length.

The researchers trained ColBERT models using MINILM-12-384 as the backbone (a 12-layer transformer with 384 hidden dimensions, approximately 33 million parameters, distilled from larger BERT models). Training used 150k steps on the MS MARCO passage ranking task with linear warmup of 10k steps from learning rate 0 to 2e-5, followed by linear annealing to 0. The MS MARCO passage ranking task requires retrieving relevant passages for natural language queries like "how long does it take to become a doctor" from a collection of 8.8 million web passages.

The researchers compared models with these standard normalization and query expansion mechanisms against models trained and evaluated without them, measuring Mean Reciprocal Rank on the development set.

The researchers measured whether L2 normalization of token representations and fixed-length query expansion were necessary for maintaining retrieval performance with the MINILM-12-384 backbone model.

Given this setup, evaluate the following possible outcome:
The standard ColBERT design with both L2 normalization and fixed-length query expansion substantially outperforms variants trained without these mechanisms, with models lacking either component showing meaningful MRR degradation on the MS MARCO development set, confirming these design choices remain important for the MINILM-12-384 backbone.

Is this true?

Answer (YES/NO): NO